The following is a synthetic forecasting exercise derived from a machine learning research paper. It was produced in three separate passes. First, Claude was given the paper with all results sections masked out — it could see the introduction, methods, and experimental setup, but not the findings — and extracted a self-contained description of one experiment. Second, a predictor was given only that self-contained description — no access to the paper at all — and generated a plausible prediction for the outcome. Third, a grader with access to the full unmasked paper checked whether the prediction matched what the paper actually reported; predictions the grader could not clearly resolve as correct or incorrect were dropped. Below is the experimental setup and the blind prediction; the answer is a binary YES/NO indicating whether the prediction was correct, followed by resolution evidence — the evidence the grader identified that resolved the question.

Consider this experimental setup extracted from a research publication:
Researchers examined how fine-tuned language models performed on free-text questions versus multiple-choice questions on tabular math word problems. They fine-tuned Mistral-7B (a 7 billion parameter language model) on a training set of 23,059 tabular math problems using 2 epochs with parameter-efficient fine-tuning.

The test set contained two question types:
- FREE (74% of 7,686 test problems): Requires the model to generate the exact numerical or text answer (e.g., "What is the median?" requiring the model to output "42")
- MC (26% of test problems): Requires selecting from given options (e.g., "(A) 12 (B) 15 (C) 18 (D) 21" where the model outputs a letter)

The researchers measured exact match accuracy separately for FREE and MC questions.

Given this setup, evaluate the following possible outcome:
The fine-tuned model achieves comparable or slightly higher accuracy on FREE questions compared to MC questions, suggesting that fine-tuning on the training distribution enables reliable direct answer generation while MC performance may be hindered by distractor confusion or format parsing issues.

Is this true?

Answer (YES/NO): NO